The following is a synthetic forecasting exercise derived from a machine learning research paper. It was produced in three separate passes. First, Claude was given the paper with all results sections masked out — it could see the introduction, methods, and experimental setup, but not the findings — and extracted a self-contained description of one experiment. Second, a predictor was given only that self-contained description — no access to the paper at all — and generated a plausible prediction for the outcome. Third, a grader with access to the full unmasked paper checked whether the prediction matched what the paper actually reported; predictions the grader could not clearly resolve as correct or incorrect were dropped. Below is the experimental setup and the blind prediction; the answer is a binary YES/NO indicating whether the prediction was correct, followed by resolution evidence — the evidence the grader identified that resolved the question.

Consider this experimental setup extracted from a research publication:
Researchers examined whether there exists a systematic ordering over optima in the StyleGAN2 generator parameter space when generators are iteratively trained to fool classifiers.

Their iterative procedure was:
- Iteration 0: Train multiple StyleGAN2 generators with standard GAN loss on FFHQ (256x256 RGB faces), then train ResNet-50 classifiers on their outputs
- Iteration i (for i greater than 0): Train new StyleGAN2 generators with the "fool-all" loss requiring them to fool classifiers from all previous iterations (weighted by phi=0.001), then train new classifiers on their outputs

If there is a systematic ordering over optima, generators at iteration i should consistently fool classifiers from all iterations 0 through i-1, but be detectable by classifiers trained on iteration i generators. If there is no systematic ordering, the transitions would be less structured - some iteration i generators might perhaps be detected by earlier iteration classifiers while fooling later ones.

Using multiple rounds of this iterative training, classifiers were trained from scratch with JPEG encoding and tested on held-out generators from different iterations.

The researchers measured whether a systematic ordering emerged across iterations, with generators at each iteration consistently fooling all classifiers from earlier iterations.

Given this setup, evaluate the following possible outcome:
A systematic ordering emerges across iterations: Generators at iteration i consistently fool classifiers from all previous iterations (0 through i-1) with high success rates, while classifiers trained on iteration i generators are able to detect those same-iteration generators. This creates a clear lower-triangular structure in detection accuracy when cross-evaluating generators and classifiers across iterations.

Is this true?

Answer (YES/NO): NO